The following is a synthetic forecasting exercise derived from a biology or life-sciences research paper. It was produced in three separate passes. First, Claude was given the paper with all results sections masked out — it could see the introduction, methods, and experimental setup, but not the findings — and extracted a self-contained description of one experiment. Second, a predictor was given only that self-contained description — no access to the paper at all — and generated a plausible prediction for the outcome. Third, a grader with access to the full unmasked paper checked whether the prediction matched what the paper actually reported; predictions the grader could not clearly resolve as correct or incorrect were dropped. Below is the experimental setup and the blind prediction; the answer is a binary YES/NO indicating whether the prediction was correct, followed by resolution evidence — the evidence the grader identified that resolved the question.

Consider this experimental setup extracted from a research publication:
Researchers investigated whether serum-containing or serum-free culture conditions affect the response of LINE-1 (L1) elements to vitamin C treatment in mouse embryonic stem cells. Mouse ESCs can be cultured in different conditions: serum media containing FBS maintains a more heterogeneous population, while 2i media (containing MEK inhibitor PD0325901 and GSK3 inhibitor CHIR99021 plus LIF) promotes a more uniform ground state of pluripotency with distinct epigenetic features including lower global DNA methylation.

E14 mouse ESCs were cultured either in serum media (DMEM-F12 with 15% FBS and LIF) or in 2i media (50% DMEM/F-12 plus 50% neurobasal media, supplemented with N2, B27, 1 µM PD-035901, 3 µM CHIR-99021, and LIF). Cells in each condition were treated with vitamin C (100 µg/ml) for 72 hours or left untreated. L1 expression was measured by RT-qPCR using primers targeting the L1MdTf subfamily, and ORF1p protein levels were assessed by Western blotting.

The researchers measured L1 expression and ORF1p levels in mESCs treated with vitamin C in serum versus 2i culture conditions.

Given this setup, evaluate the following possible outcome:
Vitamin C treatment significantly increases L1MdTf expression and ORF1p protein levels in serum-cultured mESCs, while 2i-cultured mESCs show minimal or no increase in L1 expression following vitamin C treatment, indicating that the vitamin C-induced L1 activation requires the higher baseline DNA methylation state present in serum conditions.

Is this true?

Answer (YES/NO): NO